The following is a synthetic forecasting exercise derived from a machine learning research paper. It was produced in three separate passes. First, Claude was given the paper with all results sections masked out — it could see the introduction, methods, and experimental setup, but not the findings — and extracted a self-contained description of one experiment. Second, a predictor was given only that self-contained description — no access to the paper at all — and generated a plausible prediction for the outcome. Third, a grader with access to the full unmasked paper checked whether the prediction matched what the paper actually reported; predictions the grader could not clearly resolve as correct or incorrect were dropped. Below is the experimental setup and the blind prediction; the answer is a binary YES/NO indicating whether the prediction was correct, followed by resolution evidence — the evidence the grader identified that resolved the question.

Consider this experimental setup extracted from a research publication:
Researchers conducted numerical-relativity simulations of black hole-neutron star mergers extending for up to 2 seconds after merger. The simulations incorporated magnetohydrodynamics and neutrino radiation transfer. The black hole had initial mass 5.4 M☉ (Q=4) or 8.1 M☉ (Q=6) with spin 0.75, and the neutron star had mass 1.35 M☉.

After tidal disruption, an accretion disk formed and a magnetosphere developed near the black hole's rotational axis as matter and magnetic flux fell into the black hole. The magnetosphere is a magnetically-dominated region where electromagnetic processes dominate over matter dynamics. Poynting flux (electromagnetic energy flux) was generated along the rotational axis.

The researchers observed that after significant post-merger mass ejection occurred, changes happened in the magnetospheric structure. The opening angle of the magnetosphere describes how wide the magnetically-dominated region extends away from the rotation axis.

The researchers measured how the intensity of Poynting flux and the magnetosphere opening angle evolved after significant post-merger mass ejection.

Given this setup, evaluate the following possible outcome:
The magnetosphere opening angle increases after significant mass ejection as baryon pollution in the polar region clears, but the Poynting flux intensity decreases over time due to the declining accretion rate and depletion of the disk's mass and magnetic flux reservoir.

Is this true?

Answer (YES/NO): NO